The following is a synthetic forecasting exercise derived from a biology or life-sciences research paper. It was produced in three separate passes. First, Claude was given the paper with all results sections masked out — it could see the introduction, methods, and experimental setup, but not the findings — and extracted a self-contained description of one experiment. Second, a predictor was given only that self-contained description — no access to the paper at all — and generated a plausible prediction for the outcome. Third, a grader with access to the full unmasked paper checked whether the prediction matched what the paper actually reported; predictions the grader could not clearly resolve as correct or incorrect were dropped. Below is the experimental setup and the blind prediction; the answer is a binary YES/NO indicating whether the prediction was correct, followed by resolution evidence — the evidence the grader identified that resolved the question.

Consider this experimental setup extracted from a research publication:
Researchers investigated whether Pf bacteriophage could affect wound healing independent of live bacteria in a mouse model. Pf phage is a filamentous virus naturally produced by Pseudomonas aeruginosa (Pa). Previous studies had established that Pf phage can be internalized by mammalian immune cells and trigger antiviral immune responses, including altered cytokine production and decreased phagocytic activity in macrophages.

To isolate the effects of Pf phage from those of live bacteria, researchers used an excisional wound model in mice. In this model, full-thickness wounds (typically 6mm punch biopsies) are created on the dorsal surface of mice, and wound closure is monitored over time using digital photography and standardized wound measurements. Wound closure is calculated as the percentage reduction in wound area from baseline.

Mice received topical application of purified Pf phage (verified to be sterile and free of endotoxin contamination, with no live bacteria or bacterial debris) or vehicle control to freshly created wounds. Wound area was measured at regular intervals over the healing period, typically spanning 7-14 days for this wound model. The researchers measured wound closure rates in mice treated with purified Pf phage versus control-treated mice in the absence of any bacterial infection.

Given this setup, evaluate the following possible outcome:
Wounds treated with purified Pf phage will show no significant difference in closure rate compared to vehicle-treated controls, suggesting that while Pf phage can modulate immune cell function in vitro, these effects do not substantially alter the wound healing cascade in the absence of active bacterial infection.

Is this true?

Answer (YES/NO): NO